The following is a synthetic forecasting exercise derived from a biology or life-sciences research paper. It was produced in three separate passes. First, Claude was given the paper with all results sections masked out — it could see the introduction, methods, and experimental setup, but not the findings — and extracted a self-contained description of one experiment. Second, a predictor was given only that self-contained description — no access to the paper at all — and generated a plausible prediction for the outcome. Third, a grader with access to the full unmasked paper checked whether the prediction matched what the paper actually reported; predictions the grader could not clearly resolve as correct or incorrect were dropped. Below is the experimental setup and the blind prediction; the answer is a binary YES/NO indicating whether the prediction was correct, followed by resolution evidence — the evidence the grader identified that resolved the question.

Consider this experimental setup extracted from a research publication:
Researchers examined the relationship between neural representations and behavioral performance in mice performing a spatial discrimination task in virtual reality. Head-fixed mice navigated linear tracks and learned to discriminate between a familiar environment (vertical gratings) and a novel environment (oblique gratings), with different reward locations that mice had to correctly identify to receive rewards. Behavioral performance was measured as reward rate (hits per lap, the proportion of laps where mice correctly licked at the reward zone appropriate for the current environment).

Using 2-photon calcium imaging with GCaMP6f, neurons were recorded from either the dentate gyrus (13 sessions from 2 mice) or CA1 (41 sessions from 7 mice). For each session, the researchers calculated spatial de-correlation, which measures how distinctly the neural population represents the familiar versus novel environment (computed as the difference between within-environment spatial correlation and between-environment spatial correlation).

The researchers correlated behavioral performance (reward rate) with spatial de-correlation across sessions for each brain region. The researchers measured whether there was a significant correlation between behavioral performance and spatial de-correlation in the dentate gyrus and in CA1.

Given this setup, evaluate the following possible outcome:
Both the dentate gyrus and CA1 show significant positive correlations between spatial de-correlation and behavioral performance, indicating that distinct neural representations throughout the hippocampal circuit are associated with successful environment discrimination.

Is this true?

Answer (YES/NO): NO